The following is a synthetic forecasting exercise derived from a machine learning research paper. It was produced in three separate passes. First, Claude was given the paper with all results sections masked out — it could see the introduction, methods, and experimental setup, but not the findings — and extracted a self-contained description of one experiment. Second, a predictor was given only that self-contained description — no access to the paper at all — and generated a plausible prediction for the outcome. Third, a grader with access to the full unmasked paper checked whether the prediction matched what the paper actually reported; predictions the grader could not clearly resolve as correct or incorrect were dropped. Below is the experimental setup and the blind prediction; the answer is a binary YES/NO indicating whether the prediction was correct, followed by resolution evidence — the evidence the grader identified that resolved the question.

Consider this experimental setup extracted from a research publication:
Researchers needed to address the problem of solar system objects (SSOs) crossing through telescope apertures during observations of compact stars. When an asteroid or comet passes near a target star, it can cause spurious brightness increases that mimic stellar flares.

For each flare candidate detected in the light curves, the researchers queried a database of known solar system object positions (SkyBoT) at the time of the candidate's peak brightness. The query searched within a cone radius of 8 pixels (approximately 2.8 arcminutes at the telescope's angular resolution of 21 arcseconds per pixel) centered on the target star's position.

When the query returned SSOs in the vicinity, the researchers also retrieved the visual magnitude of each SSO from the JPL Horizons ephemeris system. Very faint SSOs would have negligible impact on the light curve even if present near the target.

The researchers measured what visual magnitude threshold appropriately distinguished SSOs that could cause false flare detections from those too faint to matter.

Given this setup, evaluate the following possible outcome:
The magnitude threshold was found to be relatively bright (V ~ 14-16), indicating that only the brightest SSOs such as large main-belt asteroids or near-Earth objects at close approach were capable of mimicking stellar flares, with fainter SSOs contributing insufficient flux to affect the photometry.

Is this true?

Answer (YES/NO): NO